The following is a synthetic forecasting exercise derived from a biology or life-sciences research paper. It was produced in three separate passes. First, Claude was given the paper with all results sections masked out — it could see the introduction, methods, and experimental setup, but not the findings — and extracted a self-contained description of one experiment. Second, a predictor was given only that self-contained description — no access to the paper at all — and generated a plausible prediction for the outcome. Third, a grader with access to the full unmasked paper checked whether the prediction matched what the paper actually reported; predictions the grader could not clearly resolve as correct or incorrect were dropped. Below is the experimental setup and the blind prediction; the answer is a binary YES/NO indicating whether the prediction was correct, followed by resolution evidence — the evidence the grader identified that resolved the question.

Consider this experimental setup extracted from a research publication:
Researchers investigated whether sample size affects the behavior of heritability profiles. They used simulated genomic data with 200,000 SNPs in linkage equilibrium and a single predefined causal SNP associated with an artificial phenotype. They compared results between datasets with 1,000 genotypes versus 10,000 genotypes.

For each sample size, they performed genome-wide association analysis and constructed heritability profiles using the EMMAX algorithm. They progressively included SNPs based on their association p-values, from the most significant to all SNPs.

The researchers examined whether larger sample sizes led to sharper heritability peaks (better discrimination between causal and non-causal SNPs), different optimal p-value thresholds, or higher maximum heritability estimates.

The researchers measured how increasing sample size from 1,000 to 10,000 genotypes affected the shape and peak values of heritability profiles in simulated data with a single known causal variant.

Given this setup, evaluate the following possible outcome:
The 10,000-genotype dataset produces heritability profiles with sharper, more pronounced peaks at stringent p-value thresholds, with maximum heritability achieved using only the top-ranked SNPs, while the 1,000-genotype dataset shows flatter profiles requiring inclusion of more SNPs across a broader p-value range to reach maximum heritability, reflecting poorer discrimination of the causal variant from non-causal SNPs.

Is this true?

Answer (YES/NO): NO